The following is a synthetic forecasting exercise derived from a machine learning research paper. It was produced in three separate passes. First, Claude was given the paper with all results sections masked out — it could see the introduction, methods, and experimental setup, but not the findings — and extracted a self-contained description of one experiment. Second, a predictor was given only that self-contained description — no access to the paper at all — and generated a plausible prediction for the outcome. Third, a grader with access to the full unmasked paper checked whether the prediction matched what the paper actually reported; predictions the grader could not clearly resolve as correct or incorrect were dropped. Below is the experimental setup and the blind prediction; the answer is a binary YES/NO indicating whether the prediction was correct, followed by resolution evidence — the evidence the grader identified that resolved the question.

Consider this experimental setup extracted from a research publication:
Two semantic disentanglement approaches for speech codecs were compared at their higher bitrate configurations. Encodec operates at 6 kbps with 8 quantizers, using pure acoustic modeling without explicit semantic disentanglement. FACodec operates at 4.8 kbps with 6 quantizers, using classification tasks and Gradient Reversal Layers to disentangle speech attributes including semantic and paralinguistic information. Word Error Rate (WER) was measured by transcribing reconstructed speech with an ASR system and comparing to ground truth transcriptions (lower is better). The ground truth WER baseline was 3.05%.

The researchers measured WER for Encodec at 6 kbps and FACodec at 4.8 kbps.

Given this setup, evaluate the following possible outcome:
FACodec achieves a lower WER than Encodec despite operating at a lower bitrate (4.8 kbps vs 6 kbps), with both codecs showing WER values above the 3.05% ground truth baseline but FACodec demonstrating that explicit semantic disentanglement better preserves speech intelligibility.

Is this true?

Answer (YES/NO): NO